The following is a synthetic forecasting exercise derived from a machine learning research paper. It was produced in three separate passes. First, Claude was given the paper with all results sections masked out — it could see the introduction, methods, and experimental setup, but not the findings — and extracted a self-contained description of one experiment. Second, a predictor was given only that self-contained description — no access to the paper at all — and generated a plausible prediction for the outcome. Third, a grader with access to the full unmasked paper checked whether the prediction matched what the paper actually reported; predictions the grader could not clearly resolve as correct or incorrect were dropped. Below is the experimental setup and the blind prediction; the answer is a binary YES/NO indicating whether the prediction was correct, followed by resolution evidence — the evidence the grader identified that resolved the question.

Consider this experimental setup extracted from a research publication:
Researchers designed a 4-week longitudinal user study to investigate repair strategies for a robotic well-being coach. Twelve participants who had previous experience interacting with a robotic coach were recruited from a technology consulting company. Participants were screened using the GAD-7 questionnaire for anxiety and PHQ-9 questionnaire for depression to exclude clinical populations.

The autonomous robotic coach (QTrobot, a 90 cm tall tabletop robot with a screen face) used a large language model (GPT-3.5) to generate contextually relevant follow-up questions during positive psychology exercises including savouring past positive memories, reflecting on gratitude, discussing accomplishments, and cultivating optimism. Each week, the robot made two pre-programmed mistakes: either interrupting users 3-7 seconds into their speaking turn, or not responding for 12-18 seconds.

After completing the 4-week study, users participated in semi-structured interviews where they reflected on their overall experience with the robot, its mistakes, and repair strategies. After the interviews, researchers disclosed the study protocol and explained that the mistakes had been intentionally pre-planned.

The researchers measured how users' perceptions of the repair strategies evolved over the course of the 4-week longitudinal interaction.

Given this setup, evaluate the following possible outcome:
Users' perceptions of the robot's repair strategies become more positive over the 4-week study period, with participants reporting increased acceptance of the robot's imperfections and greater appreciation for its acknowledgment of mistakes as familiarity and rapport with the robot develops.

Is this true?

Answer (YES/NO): NO